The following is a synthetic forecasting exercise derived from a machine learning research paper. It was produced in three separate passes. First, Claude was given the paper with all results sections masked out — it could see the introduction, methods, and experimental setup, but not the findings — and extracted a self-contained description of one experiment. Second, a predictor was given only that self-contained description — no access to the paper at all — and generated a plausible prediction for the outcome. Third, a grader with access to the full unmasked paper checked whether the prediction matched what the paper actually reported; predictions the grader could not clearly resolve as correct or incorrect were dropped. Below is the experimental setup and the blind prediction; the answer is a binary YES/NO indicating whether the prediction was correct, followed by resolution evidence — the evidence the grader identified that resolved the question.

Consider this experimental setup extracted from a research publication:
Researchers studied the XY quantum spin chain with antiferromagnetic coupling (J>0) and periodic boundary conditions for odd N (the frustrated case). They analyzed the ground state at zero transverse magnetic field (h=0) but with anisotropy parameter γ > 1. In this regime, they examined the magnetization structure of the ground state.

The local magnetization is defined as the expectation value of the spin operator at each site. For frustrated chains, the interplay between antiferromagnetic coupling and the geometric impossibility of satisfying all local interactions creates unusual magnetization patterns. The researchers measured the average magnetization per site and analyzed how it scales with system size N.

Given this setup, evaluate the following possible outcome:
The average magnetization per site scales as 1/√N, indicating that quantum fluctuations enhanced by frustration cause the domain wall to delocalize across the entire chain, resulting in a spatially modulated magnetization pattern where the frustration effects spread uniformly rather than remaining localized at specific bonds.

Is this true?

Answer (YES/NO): NO